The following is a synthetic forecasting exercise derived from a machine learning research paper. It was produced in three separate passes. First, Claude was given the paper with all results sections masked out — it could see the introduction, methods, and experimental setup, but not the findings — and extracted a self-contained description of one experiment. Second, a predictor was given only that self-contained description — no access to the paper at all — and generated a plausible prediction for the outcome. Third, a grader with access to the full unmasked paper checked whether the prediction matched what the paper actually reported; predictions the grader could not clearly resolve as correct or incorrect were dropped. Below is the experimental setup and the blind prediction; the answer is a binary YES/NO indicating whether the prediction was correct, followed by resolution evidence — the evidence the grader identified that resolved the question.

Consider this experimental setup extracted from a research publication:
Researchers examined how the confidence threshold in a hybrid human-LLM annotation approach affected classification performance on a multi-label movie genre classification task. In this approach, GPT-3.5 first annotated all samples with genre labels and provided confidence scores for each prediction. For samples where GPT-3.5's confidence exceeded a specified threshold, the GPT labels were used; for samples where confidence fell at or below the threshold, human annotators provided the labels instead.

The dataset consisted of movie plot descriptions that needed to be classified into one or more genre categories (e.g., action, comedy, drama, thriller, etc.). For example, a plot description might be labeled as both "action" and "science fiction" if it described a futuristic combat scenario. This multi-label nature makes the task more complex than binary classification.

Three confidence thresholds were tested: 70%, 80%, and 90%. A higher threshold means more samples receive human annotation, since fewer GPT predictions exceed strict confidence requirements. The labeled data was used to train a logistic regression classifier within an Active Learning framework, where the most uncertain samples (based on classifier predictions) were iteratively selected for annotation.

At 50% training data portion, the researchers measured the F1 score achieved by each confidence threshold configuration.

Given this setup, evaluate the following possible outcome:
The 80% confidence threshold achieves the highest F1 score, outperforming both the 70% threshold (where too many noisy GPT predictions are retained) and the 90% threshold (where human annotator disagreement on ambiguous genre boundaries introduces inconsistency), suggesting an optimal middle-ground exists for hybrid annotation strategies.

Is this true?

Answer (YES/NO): NO